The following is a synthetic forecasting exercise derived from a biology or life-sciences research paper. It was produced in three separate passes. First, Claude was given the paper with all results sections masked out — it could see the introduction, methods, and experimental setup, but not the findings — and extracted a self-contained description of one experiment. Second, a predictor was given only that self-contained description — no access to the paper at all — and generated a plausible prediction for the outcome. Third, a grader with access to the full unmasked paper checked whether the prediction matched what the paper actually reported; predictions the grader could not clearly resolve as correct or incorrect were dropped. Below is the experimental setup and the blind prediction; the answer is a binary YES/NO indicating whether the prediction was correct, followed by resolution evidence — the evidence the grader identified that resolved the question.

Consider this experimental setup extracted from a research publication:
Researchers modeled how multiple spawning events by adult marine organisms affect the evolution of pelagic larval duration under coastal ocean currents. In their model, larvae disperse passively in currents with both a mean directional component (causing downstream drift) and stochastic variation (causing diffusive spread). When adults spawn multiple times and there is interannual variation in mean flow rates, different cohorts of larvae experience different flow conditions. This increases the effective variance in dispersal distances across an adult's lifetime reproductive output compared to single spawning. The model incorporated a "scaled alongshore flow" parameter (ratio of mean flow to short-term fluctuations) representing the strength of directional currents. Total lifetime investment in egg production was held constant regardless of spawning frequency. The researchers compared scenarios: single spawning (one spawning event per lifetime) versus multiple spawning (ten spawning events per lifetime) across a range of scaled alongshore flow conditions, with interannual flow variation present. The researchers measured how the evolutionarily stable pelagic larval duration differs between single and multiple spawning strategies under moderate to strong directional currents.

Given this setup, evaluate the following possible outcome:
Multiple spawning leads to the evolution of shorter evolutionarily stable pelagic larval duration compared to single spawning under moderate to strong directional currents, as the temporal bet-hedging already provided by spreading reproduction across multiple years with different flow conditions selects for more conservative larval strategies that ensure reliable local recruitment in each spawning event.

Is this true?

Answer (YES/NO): NO